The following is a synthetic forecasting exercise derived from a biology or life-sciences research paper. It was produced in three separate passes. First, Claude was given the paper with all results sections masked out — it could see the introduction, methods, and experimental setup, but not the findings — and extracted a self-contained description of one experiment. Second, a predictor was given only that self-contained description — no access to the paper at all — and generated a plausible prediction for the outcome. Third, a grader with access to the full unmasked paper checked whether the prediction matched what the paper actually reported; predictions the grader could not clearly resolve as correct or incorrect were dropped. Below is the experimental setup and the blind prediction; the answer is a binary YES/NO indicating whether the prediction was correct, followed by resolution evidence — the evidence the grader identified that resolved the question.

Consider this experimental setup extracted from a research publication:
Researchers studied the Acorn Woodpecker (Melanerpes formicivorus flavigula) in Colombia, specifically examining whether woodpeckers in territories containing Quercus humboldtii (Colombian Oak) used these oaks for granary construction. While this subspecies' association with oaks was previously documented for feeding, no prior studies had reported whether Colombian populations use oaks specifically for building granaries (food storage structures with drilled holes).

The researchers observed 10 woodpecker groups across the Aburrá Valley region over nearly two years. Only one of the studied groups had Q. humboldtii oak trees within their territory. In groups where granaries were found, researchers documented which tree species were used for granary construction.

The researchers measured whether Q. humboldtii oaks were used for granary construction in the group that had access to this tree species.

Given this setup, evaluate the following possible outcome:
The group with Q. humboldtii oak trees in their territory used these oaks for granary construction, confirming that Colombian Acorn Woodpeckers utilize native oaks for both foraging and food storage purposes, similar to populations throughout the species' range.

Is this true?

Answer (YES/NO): YES